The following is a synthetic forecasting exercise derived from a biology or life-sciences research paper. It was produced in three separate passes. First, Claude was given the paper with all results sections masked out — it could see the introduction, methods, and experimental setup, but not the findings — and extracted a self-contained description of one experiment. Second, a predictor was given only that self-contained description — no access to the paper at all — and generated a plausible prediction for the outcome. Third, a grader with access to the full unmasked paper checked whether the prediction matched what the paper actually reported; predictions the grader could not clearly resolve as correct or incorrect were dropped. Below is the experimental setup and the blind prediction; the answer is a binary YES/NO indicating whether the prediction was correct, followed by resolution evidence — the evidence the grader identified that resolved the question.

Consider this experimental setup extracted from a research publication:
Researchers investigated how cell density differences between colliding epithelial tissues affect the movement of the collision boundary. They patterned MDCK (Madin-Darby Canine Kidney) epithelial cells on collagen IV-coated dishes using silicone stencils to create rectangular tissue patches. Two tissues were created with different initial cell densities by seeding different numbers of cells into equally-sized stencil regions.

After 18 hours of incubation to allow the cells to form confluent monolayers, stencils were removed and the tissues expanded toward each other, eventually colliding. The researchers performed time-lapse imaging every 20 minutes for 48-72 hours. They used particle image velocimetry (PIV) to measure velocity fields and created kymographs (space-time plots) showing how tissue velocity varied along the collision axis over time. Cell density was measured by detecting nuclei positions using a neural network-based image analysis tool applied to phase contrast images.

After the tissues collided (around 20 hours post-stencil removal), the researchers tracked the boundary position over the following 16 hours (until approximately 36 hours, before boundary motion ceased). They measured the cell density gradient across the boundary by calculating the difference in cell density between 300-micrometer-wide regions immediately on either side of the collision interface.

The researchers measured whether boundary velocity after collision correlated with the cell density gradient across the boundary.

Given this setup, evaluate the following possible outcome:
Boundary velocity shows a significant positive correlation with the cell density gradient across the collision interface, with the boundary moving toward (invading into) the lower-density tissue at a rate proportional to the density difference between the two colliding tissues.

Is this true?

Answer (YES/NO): NO